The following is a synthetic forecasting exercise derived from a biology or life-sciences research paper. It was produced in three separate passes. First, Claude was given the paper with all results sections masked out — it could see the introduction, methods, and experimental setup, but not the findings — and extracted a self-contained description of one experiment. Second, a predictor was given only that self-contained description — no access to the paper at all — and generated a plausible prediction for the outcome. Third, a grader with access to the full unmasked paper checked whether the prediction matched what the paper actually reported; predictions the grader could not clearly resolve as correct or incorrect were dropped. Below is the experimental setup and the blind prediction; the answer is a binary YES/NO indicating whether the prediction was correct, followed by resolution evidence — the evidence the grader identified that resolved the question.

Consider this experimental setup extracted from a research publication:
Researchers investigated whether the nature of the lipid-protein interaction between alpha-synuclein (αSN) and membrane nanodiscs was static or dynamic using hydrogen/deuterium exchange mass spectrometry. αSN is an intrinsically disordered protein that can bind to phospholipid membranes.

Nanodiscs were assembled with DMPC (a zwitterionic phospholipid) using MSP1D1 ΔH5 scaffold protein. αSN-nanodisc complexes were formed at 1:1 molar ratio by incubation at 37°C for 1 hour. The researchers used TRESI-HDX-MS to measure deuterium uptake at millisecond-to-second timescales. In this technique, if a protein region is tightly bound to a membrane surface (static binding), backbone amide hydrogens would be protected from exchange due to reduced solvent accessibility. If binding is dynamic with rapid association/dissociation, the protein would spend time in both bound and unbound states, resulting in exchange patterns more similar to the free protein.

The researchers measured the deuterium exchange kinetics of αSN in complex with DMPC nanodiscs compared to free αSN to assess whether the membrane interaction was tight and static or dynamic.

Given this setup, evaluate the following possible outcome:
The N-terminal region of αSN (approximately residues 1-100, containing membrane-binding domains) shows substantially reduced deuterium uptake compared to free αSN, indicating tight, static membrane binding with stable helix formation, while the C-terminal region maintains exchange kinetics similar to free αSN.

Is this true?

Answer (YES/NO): NO